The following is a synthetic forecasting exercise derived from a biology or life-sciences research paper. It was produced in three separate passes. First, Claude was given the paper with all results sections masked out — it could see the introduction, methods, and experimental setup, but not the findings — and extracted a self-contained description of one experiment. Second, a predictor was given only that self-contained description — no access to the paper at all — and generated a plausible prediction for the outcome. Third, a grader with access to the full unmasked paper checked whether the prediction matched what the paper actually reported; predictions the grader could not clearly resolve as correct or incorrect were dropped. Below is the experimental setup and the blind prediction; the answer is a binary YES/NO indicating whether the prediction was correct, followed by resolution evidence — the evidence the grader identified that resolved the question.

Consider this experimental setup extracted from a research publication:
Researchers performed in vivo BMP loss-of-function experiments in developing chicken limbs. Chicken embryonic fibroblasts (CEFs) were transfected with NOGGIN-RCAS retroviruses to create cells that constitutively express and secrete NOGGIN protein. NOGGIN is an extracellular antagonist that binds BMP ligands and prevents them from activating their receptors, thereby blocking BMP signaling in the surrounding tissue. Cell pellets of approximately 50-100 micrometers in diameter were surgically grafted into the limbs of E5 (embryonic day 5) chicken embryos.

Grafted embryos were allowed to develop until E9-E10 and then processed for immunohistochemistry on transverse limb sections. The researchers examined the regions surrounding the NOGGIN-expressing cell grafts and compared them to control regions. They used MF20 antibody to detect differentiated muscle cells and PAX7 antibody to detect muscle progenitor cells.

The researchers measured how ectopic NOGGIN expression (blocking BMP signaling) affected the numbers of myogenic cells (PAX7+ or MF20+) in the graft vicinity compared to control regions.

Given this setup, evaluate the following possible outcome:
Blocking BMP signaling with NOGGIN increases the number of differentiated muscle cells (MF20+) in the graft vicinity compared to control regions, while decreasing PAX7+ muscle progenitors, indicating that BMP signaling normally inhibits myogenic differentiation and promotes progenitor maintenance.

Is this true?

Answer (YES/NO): NO